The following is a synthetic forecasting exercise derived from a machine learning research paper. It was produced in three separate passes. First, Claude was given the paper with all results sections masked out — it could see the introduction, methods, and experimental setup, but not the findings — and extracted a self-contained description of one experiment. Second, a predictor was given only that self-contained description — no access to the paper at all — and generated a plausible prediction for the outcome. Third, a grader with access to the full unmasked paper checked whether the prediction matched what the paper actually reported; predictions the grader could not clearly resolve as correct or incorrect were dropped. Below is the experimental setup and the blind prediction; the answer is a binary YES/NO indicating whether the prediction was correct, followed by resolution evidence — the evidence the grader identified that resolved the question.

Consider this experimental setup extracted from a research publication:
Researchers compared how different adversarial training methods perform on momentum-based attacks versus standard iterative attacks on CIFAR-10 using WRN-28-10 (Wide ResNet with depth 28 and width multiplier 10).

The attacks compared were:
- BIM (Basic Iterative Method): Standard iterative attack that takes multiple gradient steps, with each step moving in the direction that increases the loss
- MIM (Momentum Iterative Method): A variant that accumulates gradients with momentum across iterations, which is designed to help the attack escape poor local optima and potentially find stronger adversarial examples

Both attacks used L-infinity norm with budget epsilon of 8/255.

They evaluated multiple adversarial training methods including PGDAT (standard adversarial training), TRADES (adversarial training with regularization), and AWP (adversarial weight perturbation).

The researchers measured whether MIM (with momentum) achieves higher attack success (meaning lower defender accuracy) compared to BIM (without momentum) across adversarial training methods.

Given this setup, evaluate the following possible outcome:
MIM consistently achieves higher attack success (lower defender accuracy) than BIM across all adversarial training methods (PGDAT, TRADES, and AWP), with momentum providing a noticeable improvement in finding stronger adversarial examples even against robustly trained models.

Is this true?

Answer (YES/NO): NO